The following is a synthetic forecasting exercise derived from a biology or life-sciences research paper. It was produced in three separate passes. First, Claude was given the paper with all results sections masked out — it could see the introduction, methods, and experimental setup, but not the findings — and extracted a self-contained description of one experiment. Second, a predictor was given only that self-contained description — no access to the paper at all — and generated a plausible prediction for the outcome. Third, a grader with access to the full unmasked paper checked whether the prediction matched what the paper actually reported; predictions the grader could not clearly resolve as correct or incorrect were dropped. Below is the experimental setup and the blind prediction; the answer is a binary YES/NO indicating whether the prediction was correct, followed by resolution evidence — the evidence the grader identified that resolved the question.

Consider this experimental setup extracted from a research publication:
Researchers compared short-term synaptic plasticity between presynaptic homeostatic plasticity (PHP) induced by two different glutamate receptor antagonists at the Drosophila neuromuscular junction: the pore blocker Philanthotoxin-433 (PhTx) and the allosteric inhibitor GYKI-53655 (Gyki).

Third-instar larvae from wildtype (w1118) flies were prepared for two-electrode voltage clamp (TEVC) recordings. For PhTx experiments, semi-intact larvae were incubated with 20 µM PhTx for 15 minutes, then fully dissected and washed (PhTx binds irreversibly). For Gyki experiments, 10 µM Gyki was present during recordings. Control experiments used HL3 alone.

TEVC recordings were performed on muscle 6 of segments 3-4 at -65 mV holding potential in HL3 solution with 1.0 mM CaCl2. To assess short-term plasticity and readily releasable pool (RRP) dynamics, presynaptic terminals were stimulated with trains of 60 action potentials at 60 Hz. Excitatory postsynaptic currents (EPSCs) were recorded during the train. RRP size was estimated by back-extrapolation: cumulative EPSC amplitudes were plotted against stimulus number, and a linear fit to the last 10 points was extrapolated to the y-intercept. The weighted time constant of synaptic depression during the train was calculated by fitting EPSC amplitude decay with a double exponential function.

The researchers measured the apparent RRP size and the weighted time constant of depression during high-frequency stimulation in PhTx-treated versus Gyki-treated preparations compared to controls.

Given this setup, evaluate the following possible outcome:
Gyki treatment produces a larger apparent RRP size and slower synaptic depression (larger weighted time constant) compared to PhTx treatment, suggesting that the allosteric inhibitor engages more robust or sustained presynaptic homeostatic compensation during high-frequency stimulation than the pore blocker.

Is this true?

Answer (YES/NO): NO